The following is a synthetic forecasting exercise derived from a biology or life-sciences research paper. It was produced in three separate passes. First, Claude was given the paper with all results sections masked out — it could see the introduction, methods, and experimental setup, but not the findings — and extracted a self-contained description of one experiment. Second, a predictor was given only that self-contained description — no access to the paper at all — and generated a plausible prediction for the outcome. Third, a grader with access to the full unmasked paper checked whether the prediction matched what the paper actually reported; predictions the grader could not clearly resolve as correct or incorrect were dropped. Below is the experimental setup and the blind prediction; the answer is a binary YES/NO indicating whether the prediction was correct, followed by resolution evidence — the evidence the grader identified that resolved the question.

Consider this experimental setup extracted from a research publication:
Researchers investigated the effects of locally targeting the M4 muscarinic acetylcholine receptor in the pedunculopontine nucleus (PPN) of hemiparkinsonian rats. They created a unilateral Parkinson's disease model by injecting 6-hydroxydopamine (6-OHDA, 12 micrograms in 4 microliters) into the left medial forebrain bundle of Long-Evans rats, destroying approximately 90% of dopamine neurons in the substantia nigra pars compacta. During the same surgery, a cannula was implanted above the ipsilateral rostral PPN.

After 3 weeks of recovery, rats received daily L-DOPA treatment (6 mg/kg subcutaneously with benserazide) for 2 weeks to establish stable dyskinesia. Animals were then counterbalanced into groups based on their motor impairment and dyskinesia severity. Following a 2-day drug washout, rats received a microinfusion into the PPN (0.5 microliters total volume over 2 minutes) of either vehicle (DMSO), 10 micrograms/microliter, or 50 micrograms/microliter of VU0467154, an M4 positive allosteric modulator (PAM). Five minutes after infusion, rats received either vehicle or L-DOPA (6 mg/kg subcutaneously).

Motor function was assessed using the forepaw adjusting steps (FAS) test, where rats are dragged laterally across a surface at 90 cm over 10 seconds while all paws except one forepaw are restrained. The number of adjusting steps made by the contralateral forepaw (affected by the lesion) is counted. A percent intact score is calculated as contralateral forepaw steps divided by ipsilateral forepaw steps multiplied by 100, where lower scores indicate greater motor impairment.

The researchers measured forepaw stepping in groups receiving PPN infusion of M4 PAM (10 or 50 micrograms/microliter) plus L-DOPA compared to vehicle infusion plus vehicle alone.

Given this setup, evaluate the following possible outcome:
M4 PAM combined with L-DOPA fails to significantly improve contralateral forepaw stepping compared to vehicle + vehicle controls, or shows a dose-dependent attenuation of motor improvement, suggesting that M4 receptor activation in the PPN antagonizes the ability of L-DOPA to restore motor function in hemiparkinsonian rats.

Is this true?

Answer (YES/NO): NO